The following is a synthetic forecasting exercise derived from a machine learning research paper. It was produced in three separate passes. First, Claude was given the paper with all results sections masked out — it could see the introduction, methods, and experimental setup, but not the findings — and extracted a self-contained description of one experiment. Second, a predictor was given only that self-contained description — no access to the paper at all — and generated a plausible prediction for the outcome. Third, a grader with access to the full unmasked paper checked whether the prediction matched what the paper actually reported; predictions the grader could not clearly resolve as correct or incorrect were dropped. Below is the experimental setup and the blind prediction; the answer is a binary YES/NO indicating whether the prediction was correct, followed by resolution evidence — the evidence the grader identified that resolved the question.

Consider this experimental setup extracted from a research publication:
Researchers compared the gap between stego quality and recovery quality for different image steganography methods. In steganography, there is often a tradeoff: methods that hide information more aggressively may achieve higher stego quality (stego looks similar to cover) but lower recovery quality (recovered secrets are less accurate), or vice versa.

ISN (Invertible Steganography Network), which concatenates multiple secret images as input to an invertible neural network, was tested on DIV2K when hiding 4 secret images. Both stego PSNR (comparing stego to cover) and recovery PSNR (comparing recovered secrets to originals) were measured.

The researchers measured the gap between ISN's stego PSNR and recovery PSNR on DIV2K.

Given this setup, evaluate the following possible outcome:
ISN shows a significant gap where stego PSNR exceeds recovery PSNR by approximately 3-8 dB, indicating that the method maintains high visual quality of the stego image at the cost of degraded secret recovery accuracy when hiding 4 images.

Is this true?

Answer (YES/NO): YES